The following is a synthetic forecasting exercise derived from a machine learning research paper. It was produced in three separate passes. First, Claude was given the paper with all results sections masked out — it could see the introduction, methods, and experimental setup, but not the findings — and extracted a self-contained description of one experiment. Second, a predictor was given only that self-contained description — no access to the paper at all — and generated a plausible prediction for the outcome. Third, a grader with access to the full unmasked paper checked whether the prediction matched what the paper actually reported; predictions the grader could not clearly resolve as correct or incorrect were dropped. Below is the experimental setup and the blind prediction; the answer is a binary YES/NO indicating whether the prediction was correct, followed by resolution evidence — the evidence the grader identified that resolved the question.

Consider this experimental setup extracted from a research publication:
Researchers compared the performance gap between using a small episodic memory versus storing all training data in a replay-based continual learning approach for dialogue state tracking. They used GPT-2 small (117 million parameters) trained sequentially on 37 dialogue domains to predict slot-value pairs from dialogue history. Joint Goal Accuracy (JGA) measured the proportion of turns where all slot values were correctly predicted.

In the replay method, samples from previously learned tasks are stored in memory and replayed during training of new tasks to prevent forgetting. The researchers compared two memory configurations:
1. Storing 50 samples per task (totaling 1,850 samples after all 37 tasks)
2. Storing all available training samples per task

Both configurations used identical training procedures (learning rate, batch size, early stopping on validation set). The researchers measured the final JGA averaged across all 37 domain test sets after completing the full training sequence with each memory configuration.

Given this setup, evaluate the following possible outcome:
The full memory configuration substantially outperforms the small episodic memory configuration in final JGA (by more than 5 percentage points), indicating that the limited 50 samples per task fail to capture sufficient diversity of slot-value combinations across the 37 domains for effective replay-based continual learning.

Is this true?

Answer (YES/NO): YES